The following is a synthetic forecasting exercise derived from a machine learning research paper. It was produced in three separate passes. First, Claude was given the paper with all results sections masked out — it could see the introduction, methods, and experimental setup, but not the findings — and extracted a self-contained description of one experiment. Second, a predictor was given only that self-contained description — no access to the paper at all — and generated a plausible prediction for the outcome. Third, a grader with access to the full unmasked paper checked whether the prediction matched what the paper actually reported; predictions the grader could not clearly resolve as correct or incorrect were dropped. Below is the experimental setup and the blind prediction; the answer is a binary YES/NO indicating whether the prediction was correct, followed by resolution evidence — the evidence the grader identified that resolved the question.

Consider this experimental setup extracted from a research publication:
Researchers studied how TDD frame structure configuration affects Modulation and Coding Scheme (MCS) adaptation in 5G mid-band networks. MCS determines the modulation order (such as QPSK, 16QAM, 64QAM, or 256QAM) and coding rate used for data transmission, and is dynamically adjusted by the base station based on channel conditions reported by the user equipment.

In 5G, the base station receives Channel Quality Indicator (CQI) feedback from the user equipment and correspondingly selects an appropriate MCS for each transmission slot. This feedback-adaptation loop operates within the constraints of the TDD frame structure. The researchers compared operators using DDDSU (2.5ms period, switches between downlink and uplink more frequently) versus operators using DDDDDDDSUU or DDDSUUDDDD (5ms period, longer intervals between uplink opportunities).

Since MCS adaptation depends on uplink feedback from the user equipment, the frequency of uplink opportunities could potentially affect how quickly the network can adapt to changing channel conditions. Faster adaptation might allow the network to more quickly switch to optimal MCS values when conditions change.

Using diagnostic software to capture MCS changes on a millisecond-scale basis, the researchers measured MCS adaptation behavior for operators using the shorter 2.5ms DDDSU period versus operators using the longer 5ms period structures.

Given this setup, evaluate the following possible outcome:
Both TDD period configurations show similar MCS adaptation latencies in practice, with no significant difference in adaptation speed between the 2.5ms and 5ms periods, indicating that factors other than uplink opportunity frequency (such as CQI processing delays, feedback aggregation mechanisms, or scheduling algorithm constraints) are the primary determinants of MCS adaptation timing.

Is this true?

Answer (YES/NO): NO